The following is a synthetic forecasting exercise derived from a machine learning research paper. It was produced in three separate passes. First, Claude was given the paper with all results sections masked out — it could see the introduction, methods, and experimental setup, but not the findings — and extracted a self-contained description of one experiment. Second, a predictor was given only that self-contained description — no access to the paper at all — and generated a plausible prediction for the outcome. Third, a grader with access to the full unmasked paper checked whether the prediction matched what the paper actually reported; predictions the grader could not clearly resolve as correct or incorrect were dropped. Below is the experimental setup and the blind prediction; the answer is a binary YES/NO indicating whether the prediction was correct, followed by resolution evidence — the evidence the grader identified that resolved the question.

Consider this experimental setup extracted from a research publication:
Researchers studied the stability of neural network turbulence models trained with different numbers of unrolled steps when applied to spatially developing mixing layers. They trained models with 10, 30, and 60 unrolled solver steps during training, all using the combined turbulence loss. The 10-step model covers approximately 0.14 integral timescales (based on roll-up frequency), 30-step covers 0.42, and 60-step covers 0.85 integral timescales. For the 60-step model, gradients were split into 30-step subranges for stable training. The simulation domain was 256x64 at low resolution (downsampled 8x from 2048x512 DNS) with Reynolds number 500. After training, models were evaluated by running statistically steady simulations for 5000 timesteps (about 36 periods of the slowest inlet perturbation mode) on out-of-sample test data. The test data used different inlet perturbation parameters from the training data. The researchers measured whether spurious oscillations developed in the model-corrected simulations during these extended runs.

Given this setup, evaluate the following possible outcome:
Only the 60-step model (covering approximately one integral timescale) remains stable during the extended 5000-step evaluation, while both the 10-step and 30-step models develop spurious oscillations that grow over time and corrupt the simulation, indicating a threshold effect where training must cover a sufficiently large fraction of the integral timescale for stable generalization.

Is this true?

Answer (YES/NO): NO